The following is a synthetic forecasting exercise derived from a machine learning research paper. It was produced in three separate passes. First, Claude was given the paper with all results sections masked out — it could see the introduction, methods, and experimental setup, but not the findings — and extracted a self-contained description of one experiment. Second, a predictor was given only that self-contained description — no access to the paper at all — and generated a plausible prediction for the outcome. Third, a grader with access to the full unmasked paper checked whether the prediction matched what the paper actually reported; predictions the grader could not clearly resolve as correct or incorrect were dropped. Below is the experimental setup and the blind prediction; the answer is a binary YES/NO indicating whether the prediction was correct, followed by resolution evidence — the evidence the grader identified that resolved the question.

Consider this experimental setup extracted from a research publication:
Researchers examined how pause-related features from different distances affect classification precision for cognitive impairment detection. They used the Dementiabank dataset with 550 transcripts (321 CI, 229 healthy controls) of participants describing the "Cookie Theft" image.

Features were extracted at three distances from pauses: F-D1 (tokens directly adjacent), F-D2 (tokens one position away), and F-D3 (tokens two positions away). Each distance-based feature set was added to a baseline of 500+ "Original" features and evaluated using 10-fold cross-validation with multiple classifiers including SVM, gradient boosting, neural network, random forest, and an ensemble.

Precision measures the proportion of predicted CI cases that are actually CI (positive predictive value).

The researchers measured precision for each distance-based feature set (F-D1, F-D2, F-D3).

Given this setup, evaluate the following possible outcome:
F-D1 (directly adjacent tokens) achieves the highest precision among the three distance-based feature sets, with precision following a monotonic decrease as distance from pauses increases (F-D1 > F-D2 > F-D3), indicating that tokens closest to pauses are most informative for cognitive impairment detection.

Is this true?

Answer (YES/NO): NO